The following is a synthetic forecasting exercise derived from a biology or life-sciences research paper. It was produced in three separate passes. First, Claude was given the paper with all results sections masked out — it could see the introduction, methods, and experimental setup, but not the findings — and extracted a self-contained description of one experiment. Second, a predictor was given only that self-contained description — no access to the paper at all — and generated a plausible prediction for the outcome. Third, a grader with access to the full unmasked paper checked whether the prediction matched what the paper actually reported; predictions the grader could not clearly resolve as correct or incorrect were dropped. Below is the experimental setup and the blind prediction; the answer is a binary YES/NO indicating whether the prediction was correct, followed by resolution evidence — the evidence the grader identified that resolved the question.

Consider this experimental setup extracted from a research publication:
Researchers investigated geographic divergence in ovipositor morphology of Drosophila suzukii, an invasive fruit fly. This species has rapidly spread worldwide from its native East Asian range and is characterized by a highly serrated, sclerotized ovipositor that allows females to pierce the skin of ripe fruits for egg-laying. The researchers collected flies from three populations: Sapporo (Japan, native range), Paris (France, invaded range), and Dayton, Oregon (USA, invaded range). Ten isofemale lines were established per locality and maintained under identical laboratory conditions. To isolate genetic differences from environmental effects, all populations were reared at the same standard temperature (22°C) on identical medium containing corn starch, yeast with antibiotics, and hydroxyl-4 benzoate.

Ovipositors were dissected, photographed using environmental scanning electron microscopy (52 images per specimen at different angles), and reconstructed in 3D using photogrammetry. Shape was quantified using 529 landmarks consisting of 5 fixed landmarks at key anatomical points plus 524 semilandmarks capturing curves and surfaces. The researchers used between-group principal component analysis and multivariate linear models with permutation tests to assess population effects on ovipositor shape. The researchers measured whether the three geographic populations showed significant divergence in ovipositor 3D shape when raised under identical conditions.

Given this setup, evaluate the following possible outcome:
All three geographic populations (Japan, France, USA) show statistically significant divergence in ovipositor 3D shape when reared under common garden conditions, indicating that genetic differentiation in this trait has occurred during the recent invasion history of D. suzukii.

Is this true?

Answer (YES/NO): YES